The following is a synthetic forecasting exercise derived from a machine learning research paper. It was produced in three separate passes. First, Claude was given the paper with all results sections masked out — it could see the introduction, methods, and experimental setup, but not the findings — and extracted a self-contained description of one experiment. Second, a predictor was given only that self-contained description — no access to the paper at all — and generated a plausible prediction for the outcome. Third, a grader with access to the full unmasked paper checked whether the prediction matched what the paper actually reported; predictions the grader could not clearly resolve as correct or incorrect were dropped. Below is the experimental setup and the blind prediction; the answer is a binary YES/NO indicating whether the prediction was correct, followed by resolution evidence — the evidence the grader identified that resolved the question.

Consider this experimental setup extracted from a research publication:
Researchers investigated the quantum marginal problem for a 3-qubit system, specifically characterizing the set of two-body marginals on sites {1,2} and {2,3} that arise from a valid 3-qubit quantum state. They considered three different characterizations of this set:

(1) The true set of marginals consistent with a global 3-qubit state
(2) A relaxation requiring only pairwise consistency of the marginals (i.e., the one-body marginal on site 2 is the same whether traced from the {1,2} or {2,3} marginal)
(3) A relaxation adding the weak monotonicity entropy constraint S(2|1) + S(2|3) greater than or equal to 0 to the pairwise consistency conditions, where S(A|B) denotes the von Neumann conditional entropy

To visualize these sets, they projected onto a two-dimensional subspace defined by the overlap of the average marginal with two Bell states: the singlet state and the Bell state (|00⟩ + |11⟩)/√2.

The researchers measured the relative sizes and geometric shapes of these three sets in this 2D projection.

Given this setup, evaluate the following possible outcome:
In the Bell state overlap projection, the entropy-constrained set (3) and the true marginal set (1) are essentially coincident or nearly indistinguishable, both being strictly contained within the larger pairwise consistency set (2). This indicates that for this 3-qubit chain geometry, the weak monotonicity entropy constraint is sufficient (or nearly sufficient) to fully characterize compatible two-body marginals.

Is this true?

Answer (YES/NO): NO